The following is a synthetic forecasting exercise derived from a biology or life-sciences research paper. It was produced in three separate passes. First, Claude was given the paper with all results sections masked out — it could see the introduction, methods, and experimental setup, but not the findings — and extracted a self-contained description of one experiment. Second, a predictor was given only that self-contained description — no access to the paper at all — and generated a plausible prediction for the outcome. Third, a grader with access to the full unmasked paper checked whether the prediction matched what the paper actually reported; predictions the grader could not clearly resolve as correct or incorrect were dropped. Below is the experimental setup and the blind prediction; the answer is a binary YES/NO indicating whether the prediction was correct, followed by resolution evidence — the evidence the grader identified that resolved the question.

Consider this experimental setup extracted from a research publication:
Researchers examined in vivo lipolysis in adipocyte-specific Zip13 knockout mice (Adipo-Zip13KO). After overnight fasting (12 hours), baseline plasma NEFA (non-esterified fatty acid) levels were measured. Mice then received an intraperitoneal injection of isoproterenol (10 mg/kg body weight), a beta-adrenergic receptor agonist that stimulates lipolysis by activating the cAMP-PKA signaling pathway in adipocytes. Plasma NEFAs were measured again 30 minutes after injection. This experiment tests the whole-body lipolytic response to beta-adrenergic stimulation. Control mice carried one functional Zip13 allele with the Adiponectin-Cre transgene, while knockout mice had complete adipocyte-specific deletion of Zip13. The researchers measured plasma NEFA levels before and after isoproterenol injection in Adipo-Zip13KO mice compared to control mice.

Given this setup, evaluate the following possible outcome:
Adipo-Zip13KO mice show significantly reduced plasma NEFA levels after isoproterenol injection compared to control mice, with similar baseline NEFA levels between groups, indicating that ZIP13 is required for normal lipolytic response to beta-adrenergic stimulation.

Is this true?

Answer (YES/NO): NO